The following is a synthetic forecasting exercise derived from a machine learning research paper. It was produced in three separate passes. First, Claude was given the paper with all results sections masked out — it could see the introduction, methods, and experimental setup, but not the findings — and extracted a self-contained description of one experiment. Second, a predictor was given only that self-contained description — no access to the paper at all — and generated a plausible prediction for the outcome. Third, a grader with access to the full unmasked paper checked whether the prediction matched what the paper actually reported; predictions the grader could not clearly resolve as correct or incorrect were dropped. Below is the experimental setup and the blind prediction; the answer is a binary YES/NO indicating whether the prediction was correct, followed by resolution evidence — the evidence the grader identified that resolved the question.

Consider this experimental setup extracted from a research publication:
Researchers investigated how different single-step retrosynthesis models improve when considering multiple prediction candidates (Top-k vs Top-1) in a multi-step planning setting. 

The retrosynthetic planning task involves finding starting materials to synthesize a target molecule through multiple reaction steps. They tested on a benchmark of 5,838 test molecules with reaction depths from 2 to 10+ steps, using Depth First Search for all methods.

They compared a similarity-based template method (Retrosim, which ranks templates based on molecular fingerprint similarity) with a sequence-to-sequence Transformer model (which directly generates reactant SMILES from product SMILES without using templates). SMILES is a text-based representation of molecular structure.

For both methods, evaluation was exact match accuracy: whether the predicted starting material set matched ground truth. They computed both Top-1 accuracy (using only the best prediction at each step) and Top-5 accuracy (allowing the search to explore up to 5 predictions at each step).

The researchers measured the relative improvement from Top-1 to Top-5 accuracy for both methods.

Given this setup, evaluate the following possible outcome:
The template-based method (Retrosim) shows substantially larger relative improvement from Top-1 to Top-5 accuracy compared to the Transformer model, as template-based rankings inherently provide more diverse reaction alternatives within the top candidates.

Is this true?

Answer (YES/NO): NO